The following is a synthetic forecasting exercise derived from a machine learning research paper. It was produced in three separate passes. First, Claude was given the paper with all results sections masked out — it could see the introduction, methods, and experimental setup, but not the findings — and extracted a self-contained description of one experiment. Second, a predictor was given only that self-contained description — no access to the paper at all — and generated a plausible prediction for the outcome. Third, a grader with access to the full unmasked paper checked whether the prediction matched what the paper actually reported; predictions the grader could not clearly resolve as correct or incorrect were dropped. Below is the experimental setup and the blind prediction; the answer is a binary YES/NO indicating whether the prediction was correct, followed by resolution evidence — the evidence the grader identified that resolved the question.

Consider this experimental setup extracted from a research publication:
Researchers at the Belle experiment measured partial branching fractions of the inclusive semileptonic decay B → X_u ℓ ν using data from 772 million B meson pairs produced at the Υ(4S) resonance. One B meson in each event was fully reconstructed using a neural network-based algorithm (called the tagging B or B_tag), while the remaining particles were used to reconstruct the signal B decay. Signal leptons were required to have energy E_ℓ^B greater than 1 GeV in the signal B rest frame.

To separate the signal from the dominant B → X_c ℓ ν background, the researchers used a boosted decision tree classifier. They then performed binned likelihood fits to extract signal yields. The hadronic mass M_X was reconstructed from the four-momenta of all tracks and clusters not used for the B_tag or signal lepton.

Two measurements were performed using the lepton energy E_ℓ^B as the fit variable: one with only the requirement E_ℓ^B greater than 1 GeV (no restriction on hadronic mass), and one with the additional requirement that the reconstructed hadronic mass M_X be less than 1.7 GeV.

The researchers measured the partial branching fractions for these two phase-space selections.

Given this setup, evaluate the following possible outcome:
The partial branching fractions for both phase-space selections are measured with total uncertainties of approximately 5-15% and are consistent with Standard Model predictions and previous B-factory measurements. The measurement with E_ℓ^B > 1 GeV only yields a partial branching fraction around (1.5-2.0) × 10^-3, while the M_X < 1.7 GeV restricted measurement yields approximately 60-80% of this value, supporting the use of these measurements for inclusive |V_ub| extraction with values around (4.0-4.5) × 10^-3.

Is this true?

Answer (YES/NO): NO